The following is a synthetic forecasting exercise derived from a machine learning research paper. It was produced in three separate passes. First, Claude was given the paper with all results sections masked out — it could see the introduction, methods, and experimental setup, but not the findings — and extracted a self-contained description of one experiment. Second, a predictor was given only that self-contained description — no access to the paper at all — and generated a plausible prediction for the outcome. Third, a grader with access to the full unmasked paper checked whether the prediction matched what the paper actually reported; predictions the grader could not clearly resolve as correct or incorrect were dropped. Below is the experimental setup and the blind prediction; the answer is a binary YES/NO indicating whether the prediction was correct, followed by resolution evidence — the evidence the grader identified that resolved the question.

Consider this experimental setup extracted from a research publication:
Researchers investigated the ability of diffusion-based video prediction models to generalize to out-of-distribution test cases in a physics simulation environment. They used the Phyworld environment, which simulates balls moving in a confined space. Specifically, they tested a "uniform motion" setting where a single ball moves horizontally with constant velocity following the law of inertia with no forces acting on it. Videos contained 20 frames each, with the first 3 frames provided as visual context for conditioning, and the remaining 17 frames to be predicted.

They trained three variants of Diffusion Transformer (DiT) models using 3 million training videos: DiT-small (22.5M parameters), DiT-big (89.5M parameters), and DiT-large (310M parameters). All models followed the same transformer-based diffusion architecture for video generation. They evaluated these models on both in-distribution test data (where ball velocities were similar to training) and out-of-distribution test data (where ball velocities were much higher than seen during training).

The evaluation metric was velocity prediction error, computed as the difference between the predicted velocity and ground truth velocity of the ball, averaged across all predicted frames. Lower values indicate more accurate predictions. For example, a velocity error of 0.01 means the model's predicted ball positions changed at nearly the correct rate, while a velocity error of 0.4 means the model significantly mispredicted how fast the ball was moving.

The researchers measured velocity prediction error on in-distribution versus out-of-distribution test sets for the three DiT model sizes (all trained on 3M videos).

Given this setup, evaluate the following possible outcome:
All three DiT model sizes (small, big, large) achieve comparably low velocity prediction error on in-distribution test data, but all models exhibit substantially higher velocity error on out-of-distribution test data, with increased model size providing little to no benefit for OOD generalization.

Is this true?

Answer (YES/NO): YES